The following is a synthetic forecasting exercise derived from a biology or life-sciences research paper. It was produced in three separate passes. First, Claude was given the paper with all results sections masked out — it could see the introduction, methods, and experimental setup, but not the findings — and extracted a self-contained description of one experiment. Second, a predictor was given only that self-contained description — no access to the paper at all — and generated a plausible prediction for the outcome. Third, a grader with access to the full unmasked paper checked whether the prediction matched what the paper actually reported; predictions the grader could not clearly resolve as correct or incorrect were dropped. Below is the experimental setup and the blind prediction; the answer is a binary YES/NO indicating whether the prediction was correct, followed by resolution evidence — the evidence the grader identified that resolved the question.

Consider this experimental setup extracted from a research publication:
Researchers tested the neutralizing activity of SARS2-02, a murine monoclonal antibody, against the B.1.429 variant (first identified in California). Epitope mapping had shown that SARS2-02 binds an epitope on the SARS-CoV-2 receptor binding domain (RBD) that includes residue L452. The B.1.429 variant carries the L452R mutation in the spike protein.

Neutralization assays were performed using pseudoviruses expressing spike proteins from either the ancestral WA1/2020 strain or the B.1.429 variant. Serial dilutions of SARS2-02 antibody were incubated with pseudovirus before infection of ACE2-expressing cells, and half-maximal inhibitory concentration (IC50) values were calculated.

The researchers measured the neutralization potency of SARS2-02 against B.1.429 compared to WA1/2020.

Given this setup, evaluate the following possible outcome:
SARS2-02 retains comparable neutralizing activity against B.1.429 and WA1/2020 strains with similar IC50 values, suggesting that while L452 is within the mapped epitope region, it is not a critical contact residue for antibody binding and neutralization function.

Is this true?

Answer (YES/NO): NO